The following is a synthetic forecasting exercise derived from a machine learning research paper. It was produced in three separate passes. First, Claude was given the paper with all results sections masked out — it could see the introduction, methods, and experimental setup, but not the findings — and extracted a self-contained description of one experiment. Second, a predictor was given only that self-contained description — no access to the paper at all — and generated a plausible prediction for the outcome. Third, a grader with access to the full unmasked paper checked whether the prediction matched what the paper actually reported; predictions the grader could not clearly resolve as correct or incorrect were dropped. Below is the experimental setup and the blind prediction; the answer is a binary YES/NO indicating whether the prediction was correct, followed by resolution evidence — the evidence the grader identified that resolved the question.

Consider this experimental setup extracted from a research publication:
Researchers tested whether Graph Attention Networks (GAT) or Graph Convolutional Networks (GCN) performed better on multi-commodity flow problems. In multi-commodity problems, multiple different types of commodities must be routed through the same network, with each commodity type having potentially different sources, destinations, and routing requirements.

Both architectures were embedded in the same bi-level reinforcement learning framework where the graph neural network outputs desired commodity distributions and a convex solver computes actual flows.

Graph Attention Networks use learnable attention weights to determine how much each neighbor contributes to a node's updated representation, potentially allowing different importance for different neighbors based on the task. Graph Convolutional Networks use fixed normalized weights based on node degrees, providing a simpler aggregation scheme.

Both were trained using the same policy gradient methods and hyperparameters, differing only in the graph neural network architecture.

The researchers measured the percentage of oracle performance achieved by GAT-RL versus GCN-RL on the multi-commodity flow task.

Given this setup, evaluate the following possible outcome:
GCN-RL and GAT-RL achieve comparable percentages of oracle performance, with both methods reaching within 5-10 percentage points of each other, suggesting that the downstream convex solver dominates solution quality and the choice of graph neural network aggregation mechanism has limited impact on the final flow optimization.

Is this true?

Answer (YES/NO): NO